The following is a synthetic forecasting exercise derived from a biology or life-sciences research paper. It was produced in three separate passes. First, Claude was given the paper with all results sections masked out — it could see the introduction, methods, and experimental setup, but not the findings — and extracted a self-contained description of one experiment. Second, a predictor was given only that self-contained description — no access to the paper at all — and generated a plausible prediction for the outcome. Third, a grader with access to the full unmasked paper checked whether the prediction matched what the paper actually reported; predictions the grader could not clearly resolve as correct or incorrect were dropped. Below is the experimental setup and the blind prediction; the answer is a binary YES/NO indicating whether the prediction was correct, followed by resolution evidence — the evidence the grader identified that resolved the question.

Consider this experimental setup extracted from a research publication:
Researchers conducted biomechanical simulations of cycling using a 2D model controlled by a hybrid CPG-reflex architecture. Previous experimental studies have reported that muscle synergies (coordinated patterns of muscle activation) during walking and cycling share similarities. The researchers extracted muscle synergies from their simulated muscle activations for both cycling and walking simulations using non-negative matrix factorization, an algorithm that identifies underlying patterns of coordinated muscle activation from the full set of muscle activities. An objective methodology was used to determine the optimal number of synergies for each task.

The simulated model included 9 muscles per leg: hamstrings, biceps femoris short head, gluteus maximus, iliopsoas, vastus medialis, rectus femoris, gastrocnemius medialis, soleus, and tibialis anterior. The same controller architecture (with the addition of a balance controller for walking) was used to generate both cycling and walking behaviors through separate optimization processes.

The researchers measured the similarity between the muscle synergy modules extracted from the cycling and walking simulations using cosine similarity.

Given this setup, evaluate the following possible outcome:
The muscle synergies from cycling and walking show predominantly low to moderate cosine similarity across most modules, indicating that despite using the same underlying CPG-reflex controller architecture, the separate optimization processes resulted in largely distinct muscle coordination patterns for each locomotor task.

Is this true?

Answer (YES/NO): NO